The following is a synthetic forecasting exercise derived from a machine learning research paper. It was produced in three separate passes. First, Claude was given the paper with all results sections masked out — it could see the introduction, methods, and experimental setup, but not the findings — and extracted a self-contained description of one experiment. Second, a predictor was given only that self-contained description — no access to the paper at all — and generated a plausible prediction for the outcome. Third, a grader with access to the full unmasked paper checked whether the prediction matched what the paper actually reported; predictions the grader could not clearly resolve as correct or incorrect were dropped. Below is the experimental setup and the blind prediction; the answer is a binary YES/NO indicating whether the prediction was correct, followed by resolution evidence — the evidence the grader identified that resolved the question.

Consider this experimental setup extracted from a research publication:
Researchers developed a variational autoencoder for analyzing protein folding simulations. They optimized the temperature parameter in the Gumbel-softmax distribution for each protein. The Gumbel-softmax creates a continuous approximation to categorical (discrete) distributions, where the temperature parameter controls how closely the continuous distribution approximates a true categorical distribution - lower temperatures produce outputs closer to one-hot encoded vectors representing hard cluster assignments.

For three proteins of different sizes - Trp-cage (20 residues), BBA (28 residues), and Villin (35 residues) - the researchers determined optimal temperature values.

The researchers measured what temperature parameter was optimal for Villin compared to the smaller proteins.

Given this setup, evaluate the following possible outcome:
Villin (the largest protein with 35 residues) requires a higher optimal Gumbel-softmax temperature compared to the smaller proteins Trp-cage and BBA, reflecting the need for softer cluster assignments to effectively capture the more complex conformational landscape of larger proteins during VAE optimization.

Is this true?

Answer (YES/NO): NO